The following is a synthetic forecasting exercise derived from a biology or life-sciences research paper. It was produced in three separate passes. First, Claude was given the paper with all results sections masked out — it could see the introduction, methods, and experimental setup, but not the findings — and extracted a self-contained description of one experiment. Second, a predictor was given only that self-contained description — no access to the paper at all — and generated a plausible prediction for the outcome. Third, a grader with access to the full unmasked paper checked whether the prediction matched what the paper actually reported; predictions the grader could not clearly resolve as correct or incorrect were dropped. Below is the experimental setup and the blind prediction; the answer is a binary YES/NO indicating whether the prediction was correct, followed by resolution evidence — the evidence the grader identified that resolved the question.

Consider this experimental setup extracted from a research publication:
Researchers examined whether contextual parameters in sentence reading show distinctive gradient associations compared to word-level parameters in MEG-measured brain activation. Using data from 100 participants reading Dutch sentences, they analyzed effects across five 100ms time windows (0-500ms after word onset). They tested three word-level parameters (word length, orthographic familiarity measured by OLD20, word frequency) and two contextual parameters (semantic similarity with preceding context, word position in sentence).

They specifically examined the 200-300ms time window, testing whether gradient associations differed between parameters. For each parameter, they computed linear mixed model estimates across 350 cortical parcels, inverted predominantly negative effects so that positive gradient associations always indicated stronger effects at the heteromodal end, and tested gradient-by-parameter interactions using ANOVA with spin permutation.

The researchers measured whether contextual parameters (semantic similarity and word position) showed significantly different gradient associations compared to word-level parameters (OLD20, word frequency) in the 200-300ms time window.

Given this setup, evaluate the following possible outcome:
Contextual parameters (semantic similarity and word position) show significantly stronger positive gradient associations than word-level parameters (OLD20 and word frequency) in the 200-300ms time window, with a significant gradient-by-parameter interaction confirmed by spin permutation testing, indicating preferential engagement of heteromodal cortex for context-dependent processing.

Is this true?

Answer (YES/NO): YES